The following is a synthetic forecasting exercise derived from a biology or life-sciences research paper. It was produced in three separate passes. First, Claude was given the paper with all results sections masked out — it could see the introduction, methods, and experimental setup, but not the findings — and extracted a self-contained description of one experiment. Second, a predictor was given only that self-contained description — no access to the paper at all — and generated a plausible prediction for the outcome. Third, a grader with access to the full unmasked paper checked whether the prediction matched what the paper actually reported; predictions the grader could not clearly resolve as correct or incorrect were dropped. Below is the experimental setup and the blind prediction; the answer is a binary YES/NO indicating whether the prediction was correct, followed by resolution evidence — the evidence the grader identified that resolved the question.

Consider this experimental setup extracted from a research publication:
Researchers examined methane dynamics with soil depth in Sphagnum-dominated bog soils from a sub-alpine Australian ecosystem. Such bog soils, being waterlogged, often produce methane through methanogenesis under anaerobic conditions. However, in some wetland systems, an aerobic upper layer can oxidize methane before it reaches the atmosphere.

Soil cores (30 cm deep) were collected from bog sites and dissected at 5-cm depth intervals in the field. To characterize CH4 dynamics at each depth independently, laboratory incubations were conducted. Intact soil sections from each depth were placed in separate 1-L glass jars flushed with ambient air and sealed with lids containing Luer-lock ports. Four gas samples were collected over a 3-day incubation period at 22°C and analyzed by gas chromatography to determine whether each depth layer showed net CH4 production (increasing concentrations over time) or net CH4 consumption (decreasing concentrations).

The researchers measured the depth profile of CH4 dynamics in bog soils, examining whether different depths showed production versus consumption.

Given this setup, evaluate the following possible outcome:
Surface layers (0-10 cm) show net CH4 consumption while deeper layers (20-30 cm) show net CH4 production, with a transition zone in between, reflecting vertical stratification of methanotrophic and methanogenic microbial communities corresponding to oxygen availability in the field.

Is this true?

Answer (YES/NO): NO